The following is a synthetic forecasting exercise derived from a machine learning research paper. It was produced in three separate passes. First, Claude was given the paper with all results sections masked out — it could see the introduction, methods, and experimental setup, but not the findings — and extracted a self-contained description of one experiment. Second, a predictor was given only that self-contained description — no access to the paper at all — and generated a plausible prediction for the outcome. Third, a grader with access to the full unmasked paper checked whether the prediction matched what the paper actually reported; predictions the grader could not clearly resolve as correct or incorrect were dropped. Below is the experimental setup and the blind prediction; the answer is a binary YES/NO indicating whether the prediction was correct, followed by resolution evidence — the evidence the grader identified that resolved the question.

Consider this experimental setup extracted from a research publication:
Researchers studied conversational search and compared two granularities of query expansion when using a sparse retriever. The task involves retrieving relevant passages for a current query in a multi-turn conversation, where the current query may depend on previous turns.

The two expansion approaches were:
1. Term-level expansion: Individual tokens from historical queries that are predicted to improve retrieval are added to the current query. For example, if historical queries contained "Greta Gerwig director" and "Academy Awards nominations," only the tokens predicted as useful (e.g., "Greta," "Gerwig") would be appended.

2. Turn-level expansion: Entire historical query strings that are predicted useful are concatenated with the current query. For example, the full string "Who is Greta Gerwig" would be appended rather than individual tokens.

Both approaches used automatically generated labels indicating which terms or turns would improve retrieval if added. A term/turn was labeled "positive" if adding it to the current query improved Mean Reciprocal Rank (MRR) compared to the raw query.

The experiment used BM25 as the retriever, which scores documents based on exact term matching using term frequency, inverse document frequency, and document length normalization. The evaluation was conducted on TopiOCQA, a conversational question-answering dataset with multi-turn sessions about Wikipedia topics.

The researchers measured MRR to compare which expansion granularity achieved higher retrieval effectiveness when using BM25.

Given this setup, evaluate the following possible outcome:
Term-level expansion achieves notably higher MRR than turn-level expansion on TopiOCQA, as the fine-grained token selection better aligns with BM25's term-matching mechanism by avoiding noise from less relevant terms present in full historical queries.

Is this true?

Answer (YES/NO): YES